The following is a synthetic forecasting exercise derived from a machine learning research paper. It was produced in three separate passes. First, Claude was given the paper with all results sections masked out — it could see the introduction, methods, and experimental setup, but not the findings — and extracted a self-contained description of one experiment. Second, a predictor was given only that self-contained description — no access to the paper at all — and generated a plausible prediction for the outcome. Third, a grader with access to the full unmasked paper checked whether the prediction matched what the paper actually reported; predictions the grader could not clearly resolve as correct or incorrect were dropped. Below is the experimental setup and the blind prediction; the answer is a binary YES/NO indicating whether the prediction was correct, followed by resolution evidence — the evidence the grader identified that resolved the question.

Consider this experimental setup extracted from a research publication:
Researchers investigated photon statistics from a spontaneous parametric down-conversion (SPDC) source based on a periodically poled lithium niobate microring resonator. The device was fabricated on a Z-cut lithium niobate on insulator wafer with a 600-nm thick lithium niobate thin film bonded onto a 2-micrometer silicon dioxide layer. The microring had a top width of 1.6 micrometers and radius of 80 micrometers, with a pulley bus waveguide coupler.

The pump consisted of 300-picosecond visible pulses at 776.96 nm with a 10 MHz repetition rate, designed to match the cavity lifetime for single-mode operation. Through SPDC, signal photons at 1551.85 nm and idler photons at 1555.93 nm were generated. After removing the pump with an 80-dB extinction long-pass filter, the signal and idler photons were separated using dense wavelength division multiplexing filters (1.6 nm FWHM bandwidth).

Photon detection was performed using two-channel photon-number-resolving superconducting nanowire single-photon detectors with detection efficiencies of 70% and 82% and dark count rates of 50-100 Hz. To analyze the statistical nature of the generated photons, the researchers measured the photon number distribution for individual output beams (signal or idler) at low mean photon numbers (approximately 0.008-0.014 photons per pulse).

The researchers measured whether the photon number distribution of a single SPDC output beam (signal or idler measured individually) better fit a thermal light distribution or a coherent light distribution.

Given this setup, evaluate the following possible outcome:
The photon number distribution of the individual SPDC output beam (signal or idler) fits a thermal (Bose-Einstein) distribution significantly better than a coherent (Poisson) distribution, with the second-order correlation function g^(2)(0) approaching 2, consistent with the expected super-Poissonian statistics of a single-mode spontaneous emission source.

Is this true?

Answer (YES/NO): YES